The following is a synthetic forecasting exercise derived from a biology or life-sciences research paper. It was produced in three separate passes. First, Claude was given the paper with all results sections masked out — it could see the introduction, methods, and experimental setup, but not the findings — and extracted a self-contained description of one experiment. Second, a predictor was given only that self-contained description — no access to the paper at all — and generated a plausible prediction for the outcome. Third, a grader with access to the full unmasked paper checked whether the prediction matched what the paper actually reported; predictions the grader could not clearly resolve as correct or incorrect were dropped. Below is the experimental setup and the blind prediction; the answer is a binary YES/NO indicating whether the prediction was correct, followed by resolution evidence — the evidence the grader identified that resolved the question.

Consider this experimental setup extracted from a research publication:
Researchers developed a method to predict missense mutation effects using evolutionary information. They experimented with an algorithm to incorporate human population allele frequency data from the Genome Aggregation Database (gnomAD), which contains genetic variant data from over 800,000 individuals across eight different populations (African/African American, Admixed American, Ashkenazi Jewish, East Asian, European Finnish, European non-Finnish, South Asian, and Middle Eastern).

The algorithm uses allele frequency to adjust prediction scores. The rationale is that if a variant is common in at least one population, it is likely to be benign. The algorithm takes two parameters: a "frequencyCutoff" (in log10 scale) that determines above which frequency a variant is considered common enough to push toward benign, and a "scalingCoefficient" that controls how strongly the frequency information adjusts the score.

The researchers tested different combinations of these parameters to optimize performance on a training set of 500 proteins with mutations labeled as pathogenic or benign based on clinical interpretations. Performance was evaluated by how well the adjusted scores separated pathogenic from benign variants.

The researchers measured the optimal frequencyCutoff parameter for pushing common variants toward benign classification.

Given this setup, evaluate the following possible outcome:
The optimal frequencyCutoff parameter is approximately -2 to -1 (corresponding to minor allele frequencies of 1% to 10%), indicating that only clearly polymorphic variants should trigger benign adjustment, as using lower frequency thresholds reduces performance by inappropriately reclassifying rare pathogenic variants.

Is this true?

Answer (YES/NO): NO